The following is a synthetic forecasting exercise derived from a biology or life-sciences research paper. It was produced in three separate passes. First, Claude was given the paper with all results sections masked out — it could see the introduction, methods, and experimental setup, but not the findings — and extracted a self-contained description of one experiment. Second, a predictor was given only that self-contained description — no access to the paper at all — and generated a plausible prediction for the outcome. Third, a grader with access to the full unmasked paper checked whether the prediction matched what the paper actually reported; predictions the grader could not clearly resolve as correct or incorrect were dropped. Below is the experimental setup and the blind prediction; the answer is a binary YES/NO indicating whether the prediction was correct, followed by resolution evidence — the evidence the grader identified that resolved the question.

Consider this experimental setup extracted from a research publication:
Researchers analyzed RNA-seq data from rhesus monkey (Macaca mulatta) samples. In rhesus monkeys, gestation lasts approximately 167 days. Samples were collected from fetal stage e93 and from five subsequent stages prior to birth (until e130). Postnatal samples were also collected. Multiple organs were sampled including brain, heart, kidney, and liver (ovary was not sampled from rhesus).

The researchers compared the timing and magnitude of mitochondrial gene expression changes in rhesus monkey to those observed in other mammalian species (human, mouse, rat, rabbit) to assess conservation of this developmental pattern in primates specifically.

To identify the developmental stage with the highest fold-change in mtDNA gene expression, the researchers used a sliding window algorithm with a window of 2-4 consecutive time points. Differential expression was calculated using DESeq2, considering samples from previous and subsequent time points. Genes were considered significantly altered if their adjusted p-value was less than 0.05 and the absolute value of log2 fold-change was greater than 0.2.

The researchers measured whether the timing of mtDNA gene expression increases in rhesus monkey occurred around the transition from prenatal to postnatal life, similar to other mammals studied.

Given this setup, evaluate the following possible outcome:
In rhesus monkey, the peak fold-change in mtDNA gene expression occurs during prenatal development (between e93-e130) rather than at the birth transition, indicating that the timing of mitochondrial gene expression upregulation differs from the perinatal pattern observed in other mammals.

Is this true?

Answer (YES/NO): NO